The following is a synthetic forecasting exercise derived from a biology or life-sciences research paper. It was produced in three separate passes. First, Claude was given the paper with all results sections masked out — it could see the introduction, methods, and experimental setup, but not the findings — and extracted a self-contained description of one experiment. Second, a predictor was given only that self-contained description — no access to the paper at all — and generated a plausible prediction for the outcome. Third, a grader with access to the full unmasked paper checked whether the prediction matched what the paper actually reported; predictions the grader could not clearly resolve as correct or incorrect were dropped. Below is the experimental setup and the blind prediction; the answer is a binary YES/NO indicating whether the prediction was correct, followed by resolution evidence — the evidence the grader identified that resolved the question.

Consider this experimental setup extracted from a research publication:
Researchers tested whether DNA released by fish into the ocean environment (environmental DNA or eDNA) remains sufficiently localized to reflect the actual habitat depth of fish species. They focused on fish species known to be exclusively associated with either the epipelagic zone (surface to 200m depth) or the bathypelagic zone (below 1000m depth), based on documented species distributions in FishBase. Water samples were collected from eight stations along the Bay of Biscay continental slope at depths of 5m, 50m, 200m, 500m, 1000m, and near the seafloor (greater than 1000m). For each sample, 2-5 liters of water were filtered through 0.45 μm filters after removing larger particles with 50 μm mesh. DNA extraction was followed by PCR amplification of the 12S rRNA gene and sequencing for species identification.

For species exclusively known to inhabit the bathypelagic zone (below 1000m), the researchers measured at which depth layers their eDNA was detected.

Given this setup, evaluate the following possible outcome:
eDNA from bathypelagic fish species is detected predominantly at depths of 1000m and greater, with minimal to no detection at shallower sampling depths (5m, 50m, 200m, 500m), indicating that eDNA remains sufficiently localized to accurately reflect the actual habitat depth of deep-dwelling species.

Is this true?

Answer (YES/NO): YES